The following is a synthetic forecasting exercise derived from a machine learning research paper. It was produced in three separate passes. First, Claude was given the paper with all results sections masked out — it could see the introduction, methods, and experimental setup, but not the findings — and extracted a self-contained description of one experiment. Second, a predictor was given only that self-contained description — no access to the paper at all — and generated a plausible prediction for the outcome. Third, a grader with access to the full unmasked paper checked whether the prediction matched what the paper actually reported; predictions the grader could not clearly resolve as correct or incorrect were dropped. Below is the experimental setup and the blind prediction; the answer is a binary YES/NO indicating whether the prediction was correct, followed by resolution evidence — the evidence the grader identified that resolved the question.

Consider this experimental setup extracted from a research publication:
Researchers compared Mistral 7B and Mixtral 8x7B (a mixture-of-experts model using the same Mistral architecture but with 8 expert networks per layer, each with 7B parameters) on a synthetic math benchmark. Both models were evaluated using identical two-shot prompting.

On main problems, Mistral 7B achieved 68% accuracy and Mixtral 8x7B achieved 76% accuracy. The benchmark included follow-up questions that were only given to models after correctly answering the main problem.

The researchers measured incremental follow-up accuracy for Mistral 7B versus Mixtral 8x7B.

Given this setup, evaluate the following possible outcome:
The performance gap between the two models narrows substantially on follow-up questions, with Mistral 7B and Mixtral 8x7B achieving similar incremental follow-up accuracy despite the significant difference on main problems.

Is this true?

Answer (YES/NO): NO